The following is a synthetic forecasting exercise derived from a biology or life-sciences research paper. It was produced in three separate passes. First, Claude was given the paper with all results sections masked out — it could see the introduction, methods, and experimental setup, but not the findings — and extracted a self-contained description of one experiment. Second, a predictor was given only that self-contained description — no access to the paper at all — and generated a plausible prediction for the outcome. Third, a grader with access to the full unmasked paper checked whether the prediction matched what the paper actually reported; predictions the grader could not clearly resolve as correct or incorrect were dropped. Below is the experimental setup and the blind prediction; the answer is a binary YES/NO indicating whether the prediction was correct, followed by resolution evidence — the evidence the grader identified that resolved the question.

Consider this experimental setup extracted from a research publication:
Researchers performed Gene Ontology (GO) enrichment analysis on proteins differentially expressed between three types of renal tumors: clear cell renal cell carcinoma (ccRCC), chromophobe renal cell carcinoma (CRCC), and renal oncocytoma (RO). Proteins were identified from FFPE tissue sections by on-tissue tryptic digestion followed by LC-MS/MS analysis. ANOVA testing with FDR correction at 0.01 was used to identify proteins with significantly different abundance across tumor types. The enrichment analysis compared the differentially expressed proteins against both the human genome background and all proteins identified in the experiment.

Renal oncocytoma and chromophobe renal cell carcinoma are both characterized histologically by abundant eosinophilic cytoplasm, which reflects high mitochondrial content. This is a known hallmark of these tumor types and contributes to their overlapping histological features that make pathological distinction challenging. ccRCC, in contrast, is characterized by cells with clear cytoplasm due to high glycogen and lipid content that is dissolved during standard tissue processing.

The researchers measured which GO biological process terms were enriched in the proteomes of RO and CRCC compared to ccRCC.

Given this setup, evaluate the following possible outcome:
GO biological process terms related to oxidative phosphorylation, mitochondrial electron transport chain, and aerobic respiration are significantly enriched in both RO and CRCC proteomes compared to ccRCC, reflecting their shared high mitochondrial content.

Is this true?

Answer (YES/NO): YES